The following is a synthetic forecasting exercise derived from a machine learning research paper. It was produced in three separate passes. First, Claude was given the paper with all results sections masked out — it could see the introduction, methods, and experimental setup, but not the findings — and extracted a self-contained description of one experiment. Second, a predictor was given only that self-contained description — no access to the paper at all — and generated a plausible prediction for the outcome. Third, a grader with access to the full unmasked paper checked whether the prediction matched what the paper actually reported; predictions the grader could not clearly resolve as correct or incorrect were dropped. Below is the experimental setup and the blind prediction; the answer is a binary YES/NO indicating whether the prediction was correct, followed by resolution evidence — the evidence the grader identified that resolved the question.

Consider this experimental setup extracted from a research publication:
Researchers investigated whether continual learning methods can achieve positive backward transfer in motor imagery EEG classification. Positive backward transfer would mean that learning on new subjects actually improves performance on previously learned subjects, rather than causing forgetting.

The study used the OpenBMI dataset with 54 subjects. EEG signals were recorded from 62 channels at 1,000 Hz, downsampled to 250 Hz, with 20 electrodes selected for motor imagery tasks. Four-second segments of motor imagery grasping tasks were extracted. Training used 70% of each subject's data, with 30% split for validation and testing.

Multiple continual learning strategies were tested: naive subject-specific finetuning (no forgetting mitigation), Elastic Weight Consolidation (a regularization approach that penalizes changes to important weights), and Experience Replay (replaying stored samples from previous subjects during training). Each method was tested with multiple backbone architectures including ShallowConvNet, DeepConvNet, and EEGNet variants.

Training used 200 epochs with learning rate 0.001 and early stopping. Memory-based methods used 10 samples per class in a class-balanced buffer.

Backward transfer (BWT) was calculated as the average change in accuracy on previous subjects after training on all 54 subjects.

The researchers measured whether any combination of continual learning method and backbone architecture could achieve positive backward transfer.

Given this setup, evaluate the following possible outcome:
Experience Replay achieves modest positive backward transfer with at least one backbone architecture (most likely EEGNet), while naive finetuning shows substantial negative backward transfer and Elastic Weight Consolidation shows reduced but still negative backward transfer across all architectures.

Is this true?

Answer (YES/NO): NO